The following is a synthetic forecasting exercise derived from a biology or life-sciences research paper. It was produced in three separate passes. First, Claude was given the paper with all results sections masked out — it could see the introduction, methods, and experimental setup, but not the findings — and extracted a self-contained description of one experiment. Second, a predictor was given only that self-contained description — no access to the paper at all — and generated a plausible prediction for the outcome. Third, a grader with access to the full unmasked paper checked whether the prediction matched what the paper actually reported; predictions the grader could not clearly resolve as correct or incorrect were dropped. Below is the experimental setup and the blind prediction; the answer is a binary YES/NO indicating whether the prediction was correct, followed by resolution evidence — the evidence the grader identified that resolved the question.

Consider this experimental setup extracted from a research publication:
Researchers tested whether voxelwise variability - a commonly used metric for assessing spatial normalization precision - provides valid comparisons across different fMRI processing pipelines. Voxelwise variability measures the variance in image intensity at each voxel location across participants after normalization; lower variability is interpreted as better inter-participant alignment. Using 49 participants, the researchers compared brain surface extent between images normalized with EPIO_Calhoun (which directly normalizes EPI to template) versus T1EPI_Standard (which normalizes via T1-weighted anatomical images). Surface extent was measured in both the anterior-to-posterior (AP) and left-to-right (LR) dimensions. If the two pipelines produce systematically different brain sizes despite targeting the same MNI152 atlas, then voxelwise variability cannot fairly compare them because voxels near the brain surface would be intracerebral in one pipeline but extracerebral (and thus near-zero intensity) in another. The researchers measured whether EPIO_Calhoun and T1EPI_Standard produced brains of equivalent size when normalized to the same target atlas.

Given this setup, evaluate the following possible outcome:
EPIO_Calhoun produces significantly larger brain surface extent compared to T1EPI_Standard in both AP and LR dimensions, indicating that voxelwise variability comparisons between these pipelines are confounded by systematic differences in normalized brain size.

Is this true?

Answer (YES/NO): NO